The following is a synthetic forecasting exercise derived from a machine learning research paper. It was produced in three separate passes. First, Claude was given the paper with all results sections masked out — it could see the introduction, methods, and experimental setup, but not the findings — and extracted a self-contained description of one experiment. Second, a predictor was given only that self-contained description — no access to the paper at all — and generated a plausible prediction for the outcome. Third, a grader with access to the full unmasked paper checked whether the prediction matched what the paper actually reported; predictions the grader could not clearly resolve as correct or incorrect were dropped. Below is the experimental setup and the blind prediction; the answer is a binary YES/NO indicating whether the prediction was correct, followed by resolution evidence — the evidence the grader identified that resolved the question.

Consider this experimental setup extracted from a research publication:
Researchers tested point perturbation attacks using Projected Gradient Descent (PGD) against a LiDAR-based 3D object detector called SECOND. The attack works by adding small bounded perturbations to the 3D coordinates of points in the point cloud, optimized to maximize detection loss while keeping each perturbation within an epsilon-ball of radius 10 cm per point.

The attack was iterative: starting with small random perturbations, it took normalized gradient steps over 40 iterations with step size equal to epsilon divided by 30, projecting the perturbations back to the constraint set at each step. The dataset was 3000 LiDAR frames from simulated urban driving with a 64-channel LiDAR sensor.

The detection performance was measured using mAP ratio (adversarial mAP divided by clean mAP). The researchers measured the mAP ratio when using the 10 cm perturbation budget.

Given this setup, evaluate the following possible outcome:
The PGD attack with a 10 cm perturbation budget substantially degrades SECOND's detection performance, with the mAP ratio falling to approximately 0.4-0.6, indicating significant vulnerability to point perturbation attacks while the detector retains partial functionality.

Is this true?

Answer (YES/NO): NO